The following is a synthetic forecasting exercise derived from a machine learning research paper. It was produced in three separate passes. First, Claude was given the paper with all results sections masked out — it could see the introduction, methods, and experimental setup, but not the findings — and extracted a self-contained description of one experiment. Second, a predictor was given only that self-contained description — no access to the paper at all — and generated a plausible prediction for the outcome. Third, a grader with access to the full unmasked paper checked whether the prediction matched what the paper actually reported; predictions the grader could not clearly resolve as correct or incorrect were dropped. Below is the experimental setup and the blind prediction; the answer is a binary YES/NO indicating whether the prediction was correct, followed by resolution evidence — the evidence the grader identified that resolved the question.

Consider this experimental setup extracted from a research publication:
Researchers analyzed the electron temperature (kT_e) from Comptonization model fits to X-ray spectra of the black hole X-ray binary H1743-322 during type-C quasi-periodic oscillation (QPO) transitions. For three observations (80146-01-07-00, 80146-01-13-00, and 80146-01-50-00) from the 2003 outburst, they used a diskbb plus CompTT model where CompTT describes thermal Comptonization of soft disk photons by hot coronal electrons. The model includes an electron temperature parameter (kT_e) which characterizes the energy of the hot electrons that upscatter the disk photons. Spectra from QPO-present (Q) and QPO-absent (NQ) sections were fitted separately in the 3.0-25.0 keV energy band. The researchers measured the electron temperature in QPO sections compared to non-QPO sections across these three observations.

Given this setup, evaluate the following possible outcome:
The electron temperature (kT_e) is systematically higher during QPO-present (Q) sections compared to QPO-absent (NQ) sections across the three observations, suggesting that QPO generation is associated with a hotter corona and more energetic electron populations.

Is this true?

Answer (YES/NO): YES